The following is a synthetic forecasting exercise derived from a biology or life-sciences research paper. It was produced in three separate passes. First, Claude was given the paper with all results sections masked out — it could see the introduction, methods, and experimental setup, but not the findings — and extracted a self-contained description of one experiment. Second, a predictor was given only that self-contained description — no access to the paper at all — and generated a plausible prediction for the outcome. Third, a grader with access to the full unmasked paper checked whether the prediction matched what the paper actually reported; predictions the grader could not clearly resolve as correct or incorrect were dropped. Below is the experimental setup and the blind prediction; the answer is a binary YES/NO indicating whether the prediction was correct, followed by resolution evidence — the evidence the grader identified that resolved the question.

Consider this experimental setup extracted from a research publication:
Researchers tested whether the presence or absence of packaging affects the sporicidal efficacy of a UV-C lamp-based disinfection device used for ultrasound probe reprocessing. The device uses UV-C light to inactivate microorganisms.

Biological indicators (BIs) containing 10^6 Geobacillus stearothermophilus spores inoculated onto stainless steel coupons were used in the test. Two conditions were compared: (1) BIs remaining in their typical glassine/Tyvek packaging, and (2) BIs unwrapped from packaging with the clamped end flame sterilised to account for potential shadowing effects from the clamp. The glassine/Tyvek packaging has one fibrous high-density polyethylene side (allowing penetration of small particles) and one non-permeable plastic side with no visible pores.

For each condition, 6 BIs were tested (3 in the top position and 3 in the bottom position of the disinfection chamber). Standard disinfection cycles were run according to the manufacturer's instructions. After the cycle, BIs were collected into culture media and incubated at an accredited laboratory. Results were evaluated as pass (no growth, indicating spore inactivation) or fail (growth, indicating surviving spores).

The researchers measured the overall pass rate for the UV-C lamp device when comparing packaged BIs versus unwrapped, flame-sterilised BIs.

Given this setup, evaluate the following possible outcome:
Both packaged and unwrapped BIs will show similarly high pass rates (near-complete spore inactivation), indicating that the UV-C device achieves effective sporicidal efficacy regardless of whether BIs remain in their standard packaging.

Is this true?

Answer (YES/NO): NO